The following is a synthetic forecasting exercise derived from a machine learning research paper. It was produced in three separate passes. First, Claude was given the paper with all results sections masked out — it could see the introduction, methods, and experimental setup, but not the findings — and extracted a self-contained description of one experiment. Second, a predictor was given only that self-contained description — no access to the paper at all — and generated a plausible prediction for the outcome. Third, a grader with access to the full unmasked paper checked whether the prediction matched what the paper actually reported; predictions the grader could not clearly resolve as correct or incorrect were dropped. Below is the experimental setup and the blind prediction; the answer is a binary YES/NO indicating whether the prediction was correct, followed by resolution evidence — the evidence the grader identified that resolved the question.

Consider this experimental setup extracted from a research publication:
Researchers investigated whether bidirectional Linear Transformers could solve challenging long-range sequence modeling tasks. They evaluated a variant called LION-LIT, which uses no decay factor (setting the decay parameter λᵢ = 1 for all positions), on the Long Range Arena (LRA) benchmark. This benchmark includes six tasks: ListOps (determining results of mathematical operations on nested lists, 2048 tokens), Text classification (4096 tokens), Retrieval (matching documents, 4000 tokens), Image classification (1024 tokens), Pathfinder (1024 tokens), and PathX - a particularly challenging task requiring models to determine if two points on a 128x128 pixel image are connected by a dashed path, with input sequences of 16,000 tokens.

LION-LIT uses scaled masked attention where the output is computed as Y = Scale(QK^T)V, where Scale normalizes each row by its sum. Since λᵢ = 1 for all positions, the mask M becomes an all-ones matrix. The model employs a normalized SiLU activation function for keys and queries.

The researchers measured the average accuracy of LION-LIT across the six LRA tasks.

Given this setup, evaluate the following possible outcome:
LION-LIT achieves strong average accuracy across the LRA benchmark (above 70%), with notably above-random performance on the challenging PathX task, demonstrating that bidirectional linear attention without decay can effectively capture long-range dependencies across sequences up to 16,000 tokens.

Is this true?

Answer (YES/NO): NO